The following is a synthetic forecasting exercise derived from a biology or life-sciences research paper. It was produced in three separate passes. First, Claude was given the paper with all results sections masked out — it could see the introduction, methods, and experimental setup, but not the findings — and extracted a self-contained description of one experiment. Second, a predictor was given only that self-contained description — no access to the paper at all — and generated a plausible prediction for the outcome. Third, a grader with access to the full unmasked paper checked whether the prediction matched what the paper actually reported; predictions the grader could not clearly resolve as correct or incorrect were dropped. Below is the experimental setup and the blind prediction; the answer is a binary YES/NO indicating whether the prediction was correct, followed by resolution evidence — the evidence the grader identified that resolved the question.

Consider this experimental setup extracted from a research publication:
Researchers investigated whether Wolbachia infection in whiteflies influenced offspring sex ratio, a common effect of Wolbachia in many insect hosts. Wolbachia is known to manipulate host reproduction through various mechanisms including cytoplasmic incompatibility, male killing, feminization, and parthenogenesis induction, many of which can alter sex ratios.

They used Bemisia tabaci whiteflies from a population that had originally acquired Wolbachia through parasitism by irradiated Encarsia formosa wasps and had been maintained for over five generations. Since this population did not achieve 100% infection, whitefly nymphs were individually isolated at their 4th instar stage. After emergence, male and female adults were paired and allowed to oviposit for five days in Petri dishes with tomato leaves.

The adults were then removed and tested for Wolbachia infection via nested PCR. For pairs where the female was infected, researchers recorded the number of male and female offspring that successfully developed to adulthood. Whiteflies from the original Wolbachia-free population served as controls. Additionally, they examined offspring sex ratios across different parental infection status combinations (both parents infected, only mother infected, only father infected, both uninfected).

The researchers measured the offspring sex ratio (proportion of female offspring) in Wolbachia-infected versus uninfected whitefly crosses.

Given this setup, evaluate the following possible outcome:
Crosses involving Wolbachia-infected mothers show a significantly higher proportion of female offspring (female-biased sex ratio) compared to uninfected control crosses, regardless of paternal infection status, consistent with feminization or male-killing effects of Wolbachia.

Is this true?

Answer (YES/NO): NO